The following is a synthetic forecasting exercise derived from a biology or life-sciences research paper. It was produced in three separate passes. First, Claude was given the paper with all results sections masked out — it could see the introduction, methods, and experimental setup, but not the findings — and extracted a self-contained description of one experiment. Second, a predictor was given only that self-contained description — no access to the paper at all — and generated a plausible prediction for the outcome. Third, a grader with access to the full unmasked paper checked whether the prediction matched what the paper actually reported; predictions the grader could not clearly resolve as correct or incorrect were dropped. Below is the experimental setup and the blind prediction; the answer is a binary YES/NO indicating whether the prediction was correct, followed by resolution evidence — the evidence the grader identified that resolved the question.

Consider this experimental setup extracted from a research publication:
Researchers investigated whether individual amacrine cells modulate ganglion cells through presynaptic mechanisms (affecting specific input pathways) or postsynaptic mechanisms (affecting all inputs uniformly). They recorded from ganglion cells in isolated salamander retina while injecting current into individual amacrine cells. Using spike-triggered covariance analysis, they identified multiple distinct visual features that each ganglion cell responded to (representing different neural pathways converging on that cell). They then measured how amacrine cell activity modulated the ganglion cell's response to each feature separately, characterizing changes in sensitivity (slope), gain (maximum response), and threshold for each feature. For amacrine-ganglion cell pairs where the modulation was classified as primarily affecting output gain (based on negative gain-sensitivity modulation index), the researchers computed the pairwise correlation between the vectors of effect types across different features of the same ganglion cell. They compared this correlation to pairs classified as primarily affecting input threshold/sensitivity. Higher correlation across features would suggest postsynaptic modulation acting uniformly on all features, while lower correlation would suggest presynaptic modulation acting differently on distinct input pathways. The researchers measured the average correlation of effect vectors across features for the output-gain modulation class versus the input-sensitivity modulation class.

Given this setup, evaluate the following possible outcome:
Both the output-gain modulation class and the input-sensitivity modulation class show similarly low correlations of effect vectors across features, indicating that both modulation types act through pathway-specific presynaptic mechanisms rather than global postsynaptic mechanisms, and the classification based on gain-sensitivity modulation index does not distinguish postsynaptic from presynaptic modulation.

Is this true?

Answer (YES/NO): NO